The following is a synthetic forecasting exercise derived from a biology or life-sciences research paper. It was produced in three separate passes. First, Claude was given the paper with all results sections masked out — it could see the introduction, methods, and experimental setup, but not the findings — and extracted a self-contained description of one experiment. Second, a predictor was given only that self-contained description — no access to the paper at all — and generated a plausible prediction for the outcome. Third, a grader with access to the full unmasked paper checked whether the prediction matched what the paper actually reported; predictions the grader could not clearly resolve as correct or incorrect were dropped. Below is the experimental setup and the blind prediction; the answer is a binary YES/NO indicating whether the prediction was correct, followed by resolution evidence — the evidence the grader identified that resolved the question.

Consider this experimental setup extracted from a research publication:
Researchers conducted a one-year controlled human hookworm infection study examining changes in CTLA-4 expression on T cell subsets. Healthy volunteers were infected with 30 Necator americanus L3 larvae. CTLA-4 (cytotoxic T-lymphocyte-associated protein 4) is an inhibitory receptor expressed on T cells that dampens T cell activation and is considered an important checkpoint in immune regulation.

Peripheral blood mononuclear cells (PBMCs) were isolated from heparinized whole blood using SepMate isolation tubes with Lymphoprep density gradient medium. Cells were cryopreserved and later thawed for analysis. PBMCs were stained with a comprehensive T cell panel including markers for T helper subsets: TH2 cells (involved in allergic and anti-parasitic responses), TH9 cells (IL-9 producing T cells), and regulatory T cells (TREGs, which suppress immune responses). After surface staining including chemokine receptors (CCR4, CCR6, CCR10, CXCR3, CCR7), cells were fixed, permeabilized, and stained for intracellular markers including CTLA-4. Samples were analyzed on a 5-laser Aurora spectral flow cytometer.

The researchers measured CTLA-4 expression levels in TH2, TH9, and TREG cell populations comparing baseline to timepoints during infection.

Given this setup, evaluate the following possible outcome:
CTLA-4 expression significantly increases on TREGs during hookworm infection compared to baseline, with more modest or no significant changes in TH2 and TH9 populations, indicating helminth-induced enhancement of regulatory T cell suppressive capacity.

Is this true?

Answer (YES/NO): NO